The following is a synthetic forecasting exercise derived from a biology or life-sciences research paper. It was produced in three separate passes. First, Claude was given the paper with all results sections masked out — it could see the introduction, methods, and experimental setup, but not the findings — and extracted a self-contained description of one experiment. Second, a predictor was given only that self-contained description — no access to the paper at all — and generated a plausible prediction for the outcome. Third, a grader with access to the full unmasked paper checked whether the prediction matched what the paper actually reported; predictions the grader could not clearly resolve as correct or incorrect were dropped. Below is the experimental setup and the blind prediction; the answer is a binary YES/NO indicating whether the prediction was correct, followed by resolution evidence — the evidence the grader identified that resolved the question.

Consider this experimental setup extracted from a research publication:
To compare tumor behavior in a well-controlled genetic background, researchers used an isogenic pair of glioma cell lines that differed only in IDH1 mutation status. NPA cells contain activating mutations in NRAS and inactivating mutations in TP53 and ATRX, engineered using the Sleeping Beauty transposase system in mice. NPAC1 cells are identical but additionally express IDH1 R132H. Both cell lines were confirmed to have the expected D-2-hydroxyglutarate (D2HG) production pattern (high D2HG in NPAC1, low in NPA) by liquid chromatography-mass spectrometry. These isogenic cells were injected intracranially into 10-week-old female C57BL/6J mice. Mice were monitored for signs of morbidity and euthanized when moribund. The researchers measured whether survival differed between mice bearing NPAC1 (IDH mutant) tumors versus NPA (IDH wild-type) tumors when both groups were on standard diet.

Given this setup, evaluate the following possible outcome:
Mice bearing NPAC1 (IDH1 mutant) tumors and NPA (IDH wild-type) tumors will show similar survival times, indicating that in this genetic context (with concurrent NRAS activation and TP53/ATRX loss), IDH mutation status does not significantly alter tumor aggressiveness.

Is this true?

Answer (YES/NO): NO